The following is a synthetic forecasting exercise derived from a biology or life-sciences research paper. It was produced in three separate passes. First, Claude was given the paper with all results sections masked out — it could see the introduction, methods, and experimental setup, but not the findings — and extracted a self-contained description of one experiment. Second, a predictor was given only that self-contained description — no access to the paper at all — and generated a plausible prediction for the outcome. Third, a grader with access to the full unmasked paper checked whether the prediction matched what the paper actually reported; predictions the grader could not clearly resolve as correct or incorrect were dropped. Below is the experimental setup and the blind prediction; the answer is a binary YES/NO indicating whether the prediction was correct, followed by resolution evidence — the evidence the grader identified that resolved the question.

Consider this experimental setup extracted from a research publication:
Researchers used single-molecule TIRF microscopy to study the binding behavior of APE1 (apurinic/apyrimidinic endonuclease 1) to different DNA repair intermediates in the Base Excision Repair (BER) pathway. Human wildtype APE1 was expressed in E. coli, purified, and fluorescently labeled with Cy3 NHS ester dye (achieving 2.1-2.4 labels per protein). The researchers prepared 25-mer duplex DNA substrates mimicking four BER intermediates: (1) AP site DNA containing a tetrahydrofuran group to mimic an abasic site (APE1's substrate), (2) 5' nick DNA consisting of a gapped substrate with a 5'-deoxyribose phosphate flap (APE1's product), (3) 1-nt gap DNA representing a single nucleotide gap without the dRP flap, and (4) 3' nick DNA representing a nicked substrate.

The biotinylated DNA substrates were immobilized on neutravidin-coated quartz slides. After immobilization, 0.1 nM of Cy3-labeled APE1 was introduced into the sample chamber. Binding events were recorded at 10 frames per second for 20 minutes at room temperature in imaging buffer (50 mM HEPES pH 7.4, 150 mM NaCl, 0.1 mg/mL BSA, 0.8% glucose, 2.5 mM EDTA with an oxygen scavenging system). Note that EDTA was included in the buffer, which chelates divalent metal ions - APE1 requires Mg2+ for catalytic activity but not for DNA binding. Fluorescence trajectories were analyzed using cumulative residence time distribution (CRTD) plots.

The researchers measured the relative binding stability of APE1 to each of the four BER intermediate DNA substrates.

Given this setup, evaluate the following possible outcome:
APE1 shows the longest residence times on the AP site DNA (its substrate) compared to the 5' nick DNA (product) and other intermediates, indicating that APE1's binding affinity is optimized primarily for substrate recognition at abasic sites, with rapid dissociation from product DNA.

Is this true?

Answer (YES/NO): YES